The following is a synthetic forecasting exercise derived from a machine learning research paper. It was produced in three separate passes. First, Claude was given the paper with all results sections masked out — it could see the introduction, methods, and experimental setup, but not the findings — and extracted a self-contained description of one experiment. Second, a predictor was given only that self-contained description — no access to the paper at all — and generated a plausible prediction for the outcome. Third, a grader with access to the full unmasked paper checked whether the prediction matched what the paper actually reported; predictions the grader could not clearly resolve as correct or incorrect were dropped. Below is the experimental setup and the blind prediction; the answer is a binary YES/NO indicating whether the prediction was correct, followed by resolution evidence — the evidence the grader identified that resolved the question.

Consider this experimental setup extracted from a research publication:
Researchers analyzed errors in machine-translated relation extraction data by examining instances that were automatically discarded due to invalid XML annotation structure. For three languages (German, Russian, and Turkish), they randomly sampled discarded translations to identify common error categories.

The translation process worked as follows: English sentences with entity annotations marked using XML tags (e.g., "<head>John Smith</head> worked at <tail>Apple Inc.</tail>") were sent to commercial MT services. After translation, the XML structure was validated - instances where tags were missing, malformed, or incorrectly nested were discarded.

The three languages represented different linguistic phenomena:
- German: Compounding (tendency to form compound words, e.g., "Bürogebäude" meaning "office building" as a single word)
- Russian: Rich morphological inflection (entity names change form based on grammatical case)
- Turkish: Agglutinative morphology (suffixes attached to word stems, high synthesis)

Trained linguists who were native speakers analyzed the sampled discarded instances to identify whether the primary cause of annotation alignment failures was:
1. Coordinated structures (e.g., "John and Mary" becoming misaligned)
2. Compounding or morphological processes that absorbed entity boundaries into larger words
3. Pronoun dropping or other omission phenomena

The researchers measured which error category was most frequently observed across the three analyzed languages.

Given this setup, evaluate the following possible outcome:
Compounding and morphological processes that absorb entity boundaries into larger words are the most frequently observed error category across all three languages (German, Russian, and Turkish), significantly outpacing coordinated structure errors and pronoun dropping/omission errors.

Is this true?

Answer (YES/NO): NO